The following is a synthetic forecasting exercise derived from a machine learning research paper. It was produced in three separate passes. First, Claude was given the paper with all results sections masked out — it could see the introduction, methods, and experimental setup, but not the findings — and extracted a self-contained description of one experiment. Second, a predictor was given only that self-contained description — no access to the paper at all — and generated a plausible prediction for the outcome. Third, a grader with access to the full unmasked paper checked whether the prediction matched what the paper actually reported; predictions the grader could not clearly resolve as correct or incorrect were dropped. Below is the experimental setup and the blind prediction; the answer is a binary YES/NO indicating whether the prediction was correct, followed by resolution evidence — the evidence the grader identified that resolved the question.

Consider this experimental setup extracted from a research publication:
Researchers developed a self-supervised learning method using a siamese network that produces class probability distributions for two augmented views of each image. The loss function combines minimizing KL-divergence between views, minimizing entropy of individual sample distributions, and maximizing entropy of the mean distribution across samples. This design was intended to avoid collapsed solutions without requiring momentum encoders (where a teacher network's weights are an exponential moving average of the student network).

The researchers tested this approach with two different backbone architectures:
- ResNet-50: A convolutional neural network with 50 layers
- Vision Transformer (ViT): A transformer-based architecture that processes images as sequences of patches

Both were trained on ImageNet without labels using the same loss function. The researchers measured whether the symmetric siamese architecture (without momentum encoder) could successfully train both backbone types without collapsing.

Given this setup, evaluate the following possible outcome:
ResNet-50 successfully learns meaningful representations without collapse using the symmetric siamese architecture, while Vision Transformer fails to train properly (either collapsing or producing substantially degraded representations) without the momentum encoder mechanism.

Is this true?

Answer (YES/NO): NO